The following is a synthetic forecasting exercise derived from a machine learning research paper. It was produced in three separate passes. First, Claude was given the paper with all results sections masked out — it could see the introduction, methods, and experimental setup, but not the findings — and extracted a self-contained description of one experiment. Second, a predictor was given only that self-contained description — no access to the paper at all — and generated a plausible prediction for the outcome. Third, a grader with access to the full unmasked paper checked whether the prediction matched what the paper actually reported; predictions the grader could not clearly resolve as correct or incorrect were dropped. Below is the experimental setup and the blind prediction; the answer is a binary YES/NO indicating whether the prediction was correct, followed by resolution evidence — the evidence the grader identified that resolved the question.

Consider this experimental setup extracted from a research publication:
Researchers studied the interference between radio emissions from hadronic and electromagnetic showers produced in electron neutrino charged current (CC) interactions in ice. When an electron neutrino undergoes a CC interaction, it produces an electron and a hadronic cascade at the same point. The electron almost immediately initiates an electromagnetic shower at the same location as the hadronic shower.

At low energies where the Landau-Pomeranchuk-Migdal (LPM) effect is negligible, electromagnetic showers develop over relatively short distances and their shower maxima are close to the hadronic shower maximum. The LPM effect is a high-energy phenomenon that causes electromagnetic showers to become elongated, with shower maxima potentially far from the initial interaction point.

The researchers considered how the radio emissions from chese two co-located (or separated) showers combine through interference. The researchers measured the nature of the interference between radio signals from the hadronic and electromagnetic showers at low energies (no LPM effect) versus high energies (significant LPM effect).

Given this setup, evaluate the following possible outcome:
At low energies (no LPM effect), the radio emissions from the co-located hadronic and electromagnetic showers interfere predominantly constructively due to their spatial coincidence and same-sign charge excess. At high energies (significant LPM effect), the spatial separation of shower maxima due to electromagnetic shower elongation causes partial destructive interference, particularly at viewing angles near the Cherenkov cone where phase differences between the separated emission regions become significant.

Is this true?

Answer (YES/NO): NO